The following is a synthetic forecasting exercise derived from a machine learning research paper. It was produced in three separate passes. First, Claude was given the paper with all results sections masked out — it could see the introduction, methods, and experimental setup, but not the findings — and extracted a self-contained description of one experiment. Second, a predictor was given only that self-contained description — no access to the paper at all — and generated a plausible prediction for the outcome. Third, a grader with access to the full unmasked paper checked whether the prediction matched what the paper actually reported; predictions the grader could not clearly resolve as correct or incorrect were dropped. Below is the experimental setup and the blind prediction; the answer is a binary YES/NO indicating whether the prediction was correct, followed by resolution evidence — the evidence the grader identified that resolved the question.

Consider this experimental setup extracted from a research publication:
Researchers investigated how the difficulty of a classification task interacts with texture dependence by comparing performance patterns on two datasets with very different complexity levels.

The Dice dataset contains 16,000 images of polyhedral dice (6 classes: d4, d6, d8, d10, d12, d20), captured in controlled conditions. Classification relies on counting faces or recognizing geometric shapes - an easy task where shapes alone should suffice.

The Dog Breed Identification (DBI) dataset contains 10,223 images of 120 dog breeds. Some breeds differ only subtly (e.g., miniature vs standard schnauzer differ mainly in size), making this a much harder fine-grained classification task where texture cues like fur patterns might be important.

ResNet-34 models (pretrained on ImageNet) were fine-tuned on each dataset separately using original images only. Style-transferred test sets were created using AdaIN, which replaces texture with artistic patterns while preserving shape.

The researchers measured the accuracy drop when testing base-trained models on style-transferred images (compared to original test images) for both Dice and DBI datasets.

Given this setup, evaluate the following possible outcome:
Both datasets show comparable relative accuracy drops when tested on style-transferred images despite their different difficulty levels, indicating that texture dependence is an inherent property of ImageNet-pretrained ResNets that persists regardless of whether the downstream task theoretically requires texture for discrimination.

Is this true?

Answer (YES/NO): NO